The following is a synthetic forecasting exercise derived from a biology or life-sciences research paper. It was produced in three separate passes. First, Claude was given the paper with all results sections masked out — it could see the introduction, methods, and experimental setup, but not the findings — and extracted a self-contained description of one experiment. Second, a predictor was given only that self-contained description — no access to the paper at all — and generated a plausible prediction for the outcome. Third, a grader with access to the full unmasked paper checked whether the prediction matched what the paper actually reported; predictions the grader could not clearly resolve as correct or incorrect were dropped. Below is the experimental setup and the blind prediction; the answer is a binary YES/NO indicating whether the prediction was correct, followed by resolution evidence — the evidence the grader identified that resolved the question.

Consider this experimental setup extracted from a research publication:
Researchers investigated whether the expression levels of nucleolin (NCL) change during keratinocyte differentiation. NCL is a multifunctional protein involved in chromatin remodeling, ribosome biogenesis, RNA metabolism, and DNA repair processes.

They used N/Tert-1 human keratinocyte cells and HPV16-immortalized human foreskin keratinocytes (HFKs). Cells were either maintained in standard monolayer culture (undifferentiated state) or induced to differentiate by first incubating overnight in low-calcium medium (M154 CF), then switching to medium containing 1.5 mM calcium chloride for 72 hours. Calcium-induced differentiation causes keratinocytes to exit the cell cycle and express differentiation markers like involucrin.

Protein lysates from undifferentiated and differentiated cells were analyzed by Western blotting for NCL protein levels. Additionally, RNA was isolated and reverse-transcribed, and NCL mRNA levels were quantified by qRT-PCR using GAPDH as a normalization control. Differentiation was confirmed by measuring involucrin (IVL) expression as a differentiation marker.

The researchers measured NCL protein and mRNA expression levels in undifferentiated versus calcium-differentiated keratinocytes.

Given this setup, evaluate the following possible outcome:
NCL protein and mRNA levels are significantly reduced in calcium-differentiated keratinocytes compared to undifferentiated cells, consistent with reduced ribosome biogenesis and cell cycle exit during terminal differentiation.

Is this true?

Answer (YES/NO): NO